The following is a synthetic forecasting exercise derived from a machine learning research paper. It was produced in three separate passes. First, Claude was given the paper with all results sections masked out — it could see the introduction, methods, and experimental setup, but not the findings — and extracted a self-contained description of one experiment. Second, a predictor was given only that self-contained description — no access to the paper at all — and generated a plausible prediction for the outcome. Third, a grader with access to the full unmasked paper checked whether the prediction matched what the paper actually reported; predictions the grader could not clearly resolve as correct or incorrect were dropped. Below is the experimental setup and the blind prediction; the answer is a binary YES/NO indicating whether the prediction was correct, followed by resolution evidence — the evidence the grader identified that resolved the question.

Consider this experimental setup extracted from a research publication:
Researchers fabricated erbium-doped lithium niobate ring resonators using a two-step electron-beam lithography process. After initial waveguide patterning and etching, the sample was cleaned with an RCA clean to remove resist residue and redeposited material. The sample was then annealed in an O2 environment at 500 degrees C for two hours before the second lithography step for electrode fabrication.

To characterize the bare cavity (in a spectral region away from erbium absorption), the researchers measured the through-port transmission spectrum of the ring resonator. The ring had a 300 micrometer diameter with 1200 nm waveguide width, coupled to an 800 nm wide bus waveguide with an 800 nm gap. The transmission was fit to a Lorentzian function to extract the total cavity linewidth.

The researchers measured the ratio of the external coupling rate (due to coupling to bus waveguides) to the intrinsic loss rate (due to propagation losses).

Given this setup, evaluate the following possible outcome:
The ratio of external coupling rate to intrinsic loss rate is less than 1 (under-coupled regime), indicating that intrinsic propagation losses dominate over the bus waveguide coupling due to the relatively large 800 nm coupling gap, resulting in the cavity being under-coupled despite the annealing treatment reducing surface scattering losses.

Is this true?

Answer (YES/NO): NO